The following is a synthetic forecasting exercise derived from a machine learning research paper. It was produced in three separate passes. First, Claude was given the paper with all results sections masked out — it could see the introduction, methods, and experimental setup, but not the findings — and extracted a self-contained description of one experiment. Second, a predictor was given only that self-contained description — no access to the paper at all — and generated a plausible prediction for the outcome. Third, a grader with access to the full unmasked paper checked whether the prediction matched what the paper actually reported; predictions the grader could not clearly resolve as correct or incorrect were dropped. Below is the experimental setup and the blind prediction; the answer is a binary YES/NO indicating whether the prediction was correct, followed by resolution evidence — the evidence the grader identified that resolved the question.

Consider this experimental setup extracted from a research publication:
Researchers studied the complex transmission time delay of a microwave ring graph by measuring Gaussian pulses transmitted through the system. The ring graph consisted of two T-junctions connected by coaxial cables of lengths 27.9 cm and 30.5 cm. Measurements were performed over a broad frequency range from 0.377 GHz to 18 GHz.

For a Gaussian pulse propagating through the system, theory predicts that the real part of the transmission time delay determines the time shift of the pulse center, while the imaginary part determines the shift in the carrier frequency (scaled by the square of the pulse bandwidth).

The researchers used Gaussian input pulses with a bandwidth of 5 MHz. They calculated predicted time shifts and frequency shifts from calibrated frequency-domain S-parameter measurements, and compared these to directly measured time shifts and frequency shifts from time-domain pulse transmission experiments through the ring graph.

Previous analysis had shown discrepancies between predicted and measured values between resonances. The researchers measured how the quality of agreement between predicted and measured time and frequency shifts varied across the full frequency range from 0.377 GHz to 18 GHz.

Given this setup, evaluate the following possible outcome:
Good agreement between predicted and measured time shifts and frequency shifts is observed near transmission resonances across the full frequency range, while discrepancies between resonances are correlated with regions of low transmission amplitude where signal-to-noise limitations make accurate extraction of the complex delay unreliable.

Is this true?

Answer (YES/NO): NO